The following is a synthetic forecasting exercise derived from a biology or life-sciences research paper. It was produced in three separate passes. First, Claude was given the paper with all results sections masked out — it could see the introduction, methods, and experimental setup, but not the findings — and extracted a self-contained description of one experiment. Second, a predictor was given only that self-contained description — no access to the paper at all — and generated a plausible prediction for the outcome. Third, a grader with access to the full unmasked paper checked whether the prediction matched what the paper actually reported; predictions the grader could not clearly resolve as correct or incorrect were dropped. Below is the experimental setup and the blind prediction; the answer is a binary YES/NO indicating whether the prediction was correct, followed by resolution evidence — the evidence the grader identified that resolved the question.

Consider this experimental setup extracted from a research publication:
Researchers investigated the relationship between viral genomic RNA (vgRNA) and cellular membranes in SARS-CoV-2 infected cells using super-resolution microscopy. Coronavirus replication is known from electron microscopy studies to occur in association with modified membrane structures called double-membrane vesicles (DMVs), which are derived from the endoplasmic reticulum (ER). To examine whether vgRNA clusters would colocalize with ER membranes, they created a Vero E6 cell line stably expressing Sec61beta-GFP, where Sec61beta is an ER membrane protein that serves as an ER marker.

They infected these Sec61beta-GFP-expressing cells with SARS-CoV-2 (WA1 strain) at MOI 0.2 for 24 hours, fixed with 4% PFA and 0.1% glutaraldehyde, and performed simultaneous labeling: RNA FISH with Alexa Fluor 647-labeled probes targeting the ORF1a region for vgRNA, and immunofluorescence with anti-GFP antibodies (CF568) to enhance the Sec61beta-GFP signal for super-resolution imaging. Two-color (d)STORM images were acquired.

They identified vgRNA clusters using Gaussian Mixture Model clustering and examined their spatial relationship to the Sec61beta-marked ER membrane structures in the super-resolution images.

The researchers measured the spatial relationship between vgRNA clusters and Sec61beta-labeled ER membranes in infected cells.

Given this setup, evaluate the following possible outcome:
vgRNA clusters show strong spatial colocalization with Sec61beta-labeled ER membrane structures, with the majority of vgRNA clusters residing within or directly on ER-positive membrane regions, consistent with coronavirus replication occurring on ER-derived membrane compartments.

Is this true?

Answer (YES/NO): NO